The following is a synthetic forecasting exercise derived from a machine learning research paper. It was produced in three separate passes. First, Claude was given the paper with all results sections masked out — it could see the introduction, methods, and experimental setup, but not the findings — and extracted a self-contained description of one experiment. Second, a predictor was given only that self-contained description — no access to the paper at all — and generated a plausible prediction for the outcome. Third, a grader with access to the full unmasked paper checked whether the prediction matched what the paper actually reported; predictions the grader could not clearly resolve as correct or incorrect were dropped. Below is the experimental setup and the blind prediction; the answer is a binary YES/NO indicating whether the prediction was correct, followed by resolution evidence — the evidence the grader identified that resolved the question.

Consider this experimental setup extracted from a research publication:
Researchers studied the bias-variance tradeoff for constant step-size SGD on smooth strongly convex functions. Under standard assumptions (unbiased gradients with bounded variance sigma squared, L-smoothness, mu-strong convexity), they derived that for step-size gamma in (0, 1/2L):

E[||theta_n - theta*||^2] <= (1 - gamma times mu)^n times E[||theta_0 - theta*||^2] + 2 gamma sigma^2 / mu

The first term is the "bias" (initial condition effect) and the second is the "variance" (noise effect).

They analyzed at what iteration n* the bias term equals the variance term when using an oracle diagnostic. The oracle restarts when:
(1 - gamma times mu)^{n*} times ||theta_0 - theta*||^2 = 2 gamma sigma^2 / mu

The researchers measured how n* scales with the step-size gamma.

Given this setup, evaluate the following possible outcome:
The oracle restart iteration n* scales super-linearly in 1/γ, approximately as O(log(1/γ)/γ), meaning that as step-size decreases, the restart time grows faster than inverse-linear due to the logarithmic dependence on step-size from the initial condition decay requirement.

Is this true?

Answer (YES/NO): YES